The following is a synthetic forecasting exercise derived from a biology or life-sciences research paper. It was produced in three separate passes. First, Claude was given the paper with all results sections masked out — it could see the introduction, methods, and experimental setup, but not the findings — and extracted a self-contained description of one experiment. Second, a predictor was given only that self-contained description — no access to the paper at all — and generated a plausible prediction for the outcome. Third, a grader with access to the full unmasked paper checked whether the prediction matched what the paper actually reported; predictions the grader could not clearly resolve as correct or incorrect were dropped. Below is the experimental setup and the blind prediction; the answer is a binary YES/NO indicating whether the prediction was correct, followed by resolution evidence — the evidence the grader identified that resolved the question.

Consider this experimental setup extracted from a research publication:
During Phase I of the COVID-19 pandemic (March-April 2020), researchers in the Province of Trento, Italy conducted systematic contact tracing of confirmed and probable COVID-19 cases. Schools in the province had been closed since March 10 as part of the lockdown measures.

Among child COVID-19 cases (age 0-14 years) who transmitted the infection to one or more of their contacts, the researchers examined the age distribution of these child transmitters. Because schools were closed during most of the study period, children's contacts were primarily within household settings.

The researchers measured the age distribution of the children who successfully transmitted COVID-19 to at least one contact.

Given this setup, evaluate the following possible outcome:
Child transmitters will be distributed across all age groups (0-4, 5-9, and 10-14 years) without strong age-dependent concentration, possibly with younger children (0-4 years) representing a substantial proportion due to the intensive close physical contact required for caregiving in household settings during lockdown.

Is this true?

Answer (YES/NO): NO